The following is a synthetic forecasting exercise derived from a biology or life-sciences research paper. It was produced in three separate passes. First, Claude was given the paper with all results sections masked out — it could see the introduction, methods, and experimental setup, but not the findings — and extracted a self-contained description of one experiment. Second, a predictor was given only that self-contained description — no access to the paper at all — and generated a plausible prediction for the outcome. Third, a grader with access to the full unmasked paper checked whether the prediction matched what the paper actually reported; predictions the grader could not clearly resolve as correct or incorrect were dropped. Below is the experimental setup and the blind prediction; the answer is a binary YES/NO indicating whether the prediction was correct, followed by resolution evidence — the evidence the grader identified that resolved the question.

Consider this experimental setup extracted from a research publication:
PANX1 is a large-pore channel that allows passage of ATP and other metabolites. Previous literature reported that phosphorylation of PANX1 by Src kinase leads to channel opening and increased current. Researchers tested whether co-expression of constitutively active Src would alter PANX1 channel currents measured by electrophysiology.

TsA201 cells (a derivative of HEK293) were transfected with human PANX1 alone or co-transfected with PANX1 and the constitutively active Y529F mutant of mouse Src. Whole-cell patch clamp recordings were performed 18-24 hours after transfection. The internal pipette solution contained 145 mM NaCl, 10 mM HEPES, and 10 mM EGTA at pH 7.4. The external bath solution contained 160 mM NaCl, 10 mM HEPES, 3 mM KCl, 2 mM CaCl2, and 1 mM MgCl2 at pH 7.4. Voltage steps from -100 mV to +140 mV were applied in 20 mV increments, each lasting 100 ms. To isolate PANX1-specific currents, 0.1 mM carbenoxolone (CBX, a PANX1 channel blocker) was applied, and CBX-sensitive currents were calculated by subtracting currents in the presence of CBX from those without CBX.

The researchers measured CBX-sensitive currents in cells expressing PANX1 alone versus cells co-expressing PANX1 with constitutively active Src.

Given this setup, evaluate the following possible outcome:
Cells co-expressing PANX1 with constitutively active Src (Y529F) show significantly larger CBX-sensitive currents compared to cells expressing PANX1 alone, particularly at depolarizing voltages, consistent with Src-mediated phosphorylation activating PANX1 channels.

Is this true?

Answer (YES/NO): NO